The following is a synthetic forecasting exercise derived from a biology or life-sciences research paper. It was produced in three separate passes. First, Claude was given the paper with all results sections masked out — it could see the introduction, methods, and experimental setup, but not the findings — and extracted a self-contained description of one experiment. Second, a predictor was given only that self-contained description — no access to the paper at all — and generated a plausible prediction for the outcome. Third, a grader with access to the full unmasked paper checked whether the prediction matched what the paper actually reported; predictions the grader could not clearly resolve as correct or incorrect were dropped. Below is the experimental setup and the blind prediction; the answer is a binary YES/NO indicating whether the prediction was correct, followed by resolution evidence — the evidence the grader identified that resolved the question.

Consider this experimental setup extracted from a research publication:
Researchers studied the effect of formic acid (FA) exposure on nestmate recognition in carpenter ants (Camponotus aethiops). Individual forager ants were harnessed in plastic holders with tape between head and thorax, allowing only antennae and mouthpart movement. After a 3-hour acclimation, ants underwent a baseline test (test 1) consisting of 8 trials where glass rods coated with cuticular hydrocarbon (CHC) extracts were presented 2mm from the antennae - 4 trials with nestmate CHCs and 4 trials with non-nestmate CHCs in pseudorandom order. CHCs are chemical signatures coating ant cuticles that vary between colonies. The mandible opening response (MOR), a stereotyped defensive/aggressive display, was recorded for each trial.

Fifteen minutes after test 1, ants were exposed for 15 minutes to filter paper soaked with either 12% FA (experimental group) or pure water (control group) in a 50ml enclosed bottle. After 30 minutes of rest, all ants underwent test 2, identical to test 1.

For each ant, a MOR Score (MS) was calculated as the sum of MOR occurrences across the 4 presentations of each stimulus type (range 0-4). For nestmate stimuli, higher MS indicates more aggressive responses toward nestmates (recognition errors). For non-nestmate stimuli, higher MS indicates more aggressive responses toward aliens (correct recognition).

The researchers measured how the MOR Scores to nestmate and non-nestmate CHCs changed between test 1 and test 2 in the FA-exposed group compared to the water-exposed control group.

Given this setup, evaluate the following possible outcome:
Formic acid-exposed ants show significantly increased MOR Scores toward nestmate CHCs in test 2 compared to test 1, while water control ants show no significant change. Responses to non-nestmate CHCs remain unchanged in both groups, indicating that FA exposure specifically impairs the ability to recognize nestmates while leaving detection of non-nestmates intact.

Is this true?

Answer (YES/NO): NO